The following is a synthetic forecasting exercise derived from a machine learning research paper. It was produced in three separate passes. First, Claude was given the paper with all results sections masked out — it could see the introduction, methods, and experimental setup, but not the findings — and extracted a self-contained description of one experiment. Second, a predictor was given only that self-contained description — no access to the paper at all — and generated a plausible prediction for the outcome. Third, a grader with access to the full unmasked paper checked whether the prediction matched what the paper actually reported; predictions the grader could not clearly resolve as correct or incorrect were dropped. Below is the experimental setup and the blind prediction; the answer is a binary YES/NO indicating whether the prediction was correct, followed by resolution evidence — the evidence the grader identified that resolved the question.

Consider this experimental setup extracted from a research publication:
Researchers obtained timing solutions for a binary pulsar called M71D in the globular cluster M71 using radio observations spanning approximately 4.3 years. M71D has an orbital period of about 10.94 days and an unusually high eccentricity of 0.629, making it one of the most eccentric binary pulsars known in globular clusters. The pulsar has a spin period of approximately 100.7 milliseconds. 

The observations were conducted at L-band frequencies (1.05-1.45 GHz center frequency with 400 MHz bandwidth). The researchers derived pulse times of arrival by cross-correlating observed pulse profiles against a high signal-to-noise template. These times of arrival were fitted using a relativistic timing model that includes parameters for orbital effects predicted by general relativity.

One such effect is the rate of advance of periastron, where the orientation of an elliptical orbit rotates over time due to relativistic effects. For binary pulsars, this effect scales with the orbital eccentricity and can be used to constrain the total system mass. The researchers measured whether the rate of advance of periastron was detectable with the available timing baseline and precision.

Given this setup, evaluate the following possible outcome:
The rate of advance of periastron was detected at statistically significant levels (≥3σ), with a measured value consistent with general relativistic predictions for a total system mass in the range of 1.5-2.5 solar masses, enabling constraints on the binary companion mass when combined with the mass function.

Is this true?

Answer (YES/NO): NO